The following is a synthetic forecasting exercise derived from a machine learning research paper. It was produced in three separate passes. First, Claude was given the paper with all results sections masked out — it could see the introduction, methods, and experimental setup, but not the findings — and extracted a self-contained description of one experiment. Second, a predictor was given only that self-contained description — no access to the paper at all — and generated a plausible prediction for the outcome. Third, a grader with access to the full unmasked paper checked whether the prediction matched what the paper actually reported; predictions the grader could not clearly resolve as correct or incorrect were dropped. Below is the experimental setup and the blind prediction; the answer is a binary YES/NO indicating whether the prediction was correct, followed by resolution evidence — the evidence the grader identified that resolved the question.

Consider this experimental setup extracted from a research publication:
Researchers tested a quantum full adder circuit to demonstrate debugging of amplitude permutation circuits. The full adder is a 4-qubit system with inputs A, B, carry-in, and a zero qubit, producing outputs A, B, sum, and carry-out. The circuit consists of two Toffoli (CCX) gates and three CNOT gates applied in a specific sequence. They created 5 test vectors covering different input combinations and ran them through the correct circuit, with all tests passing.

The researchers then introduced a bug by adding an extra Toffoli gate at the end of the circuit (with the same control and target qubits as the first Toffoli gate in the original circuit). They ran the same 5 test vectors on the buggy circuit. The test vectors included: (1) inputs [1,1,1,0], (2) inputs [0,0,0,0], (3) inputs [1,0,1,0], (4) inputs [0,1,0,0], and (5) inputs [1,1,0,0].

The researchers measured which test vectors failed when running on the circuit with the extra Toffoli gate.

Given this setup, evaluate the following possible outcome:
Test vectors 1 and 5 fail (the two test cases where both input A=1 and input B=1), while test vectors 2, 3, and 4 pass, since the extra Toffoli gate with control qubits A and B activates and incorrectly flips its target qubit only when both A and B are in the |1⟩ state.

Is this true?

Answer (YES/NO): YES